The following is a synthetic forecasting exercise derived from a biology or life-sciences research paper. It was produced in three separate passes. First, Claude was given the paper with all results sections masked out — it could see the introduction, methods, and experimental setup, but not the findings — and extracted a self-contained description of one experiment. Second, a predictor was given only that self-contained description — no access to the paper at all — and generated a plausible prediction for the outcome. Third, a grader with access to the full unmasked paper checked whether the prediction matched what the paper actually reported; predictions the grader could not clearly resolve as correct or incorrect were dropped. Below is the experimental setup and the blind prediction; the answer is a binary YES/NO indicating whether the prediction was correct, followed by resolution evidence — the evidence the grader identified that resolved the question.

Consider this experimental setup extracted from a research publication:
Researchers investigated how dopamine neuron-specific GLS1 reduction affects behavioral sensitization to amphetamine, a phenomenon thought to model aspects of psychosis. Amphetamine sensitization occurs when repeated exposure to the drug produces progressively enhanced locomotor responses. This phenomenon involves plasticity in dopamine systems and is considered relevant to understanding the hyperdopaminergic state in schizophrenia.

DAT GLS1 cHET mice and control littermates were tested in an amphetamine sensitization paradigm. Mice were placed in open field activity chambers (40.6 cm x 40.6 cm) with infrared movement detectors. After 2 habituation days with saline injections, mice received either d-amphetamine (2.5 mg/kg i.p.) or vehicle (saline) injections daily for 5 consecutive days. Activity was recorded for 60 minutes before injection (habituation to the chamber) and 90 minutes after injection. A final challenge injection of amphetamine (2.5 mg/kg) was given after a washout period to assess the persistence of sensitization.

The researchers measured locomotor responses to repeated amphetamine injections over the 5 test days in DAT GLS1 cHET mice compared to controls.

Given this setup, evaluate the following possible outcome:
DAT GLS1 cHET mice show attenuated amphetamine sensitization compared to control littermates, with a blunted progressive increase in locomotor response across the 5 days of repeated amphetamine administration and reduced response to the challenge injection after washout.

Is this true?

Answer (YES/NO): YES